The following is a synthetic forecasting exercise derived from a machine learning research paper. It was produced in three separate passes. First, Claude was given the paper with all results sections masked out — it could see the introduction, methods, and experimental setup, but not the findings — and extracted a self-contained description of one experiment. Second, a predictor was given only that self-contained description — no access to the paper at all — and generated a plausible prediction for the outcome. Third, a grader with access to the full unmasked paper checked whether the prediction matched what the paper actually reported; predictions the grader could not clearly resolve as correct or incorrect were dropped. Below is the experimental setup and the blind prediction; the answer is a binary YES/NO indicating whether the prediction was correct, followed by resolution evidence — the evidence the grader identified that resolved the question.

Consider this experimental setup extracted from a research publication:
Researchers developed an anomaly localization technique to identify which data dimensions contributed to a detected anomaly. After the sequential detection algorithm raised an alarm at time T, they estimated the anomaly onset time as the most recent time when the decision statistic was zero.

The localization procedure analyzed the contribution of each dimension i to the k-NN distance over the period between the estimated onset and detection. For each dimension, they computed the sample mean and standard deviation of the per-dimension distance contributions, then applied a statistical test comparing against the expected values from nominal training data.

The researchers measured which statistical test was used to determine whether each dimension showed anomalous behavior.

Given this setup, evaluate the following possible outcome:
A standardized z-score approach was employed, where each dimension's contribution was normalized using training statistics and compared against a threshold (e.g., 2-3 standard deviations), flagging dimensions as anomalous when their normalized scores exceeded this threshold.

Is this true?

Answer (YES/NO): NO